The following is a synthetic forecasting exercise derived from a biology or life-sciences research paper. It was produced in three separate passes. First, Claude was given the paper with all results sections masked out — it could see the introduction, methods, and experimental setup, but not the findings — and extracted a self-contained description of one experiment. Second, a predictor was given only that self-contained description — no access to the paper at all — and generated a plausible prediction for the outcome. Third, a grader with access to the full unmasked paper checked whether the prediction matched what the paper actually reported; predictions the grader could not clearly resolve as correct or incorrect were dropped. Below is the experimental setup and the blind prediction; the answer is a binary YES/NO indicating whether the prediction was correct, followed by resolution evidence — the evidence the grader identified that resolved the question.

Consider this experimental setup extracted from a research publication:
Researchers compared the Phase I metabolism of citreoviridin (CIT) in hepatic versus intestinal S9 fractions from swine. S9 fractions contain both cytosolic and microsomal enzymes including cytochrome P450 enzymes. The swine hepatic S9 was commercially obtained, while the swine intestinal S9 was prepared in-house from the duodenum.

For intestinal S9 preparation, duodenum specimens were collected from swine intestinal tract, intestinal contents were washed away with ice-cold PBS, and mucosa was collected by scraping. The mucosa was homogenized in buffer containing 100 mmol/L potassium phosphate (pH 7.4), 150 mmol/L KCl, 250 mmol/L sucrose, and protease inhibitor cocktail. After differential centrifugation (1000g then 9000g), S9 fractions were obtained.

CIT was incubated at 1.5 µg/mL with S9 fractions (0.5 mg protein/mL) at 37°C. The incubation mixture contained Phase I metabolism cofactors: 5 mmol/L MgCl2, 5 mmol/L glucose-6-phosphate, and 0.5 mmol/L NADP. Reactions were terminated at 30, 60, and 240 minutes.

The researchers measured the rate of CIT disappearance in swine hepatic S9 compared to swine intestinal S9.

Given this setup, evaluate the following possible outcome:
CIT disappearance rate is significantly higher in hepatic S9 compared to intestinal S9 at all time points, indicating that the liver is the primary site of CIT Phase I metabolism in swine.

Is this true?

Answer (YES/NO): NO